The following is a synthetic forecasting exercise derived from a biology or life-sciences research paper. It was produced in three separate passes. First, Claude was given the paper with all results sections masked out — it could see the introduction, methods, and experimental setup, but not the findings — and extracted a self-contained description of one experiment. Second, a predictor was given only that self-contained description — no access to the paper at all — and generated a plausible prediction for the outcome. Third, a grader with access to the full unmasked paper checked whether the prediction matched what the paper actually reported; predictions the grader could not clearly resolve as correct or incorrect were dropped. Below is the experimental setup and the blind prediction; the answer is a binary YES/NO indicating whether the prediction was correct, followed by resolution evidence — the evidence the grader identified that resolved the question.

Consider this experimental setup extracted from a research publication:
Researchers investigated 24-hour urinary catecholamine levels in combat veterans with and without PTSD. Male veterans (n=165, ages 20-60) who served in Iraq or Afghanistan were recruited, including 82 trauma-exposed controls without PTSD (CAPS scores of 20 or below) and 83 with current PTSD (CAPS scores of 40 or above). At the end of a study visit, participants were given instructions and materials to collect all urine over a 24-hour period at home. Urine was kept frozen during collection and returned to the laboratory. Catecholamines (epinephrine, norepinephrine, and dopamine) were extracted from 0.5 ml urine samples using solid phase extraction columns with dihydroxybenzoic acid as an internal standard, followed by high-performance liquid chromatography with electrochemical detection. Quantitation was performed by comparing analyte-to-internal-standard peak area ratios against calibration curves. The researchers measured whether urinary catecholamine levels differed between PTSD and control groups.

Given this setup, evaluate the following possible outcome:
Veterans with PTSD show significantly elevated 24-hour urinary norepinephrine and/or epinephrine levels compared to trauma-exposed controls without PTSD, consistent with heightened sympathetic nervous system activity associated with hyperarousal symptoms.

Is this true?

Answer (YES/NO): YES